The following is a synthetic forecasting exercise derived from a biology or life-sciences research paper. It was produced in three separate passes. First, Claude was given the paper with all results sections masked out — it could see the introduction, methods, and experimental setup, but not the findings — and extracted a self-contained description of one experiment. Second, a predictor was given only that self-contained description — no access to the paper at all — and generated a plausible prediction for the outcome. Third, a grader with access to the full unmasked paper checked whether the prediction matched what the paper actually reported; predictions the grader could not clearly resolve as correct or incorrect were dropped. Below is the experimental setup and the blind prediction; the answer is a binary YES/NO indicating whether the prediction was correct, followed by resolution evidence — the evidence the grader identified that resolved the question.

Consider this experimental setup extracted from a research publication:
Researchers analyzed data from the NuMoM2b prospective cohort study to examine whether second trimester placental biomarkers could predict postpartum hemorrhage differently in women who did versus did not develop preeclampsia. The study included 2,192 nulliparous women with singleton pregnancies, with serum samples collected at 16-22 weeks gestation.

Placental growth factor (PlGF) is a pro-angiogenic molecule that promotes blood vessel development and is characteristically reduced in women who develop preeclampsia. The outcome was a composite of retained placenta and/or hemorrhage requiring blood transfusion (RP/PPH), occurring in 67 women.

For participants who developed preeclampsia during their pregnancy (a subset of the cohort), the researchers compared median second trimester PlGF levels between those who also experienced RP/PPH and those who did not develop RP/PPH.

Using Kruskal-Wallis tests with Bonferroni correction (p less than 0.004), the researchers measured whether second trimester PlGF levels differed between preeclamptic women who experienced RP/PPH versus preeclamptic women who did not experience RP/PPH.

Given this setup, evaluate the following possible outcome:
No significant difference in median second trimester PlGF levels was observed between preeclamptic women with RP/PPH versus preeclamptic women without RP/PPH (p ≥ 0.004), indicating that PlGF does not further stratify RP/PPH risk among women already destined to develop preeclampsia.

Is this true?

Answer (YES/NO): YES